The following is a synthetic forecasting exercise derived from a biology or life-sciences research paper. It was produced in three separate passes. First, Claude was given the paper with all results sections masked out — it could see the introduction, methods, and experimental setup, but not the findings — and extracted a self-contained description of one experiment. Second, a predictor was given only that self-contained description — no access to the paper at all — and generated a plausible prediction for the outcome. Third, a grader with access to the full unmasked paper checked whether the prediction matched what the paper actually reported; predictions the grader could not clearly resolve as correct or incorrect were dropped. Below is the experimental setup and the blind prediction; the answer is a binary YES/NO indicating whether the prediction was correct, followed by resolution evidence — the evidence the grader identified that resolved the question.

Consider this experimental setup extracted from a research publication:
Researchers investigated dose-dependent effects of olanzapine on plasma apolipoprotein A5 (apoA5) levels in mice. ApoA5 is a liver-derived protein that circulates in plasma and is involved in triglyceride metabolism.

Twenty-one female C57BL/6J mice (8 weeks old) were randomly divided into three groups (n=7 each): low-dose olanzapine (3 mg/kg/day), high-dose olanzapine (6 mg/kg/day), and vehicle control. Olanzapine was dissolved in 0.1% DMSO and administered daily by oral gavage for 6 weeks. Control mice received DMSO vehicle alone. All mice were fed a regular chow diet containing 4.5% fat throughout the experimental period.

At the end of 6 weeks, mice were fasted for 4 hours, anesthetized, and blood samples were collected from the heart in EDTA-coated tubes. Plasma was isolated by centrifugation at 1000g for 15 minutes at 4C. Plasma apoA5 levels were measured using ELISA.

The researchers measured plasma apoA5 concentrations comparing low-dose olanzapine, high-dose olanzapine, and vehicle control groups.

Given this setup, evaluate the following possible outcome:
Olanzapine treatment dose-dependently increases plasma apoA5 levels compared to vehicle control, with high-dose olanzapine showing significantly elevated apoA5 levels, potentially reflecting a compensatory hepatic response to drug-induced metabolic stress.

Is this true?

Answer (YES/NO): NO